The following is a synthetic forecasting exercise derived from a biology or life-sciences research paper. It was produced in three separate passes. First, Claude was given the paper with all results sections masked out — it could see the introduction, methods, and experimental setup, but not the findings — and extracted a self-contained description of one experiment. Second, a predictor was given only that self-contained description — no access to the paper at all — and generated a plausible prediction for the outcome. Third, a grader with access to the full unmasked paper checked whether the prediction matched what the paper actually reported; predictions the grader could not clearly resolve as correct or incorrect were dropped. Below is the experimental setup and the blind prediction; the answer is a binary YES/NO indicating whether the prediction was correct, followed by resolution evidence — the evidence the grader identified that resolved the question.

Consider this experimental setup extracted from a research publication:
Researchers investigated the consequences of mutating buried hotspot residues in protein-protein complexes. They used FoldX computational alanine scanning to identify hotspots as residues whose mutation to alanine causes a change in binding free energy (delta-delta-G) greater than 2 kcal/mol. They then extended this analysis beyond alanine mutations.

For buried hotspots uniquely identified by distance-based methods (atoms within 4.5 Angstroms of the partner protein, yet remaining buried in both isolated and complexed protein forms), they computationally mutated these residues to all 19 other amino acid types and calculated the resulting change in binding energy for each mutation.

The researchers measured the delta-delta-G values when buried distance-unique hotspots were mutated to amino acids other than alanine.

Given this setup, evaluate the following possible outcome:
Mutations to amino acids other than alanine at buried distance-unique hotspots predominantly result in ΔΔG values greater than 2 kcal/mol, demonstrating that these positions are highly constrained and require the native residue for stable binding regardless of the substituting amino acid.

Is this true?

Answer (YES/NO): NO